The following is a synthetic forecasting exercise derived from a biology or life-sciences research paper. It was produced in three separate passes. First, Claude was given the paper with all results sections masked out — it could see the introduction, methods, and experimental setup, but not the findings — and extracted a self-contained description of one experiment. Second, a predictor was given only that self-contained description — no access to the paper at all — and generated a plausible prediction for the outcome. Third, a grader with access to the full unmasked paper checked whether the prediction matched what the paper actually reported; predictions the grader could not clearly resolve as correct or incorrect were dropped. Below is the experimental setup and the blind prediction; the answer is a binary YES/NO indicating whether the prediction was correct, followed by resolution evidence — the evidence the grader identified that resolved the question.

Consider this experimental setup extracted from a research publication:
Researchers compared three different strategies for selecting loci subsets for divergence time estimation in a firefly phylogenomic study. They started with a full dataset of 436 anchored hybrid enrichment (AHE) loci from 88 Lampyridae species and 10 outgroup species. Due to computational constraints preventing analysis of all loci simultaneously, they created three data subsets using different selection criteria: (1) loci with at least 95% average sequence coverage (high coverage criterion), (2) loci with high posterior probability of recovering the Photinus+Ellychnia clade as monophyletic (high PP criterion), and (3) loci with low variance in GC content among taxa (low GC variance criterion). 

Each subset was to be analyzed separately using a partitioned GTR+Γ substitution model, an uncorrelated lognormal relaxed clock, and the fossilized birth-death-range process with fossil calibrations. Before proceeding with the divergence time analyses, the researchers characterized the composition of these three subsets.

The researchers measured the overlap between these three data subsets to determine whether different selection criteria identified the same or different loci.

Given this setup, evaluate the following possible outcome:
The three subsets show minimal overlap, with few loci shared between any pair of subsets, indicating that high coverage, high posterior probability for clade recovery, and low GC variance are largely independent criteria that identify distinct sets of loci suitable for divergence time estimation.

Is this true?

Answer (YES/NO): YES